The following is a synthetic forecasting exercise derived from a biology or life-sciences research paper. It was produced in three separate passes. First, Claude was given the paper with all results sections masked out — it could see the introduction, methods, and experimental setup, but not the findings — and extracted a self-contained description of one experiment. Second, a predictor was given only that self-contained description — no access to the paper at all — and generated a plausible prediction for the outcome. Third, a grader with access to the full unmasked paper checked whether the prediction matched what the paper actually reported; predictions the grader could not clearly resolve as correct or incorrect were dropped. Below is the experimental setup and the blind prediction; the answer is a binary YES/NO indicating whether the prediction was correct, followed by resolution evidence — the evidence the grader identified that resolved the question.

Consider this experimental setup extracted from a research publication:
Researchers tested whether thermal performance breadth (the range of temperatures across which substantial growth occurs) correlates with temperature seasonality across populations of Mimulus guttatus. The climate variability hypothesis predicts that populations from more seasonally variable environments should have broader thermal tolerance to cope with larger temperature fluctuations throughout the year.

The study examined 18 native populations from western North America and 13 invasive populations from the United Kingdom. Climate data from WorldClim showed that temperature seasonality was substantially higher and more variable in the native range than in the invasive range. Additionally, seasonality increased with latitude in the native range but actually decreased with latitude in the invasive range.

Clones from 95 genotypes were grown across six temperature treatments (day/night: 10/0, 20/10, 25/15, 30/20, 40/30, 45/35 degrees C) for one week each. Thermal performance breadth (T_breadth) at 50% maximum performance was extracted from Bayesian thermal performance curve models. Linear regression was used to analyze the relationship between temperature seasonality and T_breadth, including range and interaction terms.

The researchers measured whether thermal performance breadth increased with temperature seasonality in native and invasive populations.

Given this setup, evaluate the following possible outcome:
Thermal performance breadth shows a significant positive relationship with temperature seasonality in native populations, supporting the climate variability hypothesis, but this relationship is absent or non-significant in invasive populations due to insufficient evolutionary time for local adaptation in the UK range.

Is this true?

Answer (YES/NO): NO